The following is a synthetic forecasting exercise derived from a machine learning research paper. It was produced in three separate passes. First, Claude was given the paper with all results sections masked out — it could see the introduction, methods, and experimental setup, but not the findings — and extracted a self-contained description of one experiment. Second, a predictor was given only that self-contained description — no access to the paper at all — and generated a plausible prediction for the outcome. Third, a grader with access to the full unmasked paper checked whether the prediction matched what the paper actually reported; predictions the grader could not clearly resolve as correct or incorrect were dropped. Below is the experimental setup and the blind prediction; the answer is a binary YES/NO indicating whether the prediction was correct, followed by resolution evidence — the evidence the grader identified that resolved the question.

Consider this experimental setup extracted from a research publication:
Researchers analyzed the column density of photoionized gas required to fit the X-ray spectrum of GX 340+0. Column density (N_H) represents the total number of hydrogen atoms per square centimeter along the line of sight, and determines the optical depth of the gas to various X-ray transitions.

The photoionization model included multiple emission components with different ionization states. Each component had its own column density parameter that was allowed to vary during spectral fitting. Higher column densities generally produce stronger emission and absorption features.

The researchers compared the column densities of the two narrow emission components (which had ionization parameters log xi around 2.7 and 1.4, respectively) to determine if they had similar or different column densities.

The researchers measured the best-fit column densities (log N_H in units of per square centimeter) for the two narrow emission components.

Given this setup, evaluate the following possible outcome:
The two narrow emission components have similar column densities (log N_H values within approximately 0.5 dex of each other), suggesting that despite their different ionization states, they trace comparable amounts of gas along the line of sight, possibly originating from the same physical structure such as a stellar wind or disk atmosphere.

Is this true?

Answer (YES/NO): NO